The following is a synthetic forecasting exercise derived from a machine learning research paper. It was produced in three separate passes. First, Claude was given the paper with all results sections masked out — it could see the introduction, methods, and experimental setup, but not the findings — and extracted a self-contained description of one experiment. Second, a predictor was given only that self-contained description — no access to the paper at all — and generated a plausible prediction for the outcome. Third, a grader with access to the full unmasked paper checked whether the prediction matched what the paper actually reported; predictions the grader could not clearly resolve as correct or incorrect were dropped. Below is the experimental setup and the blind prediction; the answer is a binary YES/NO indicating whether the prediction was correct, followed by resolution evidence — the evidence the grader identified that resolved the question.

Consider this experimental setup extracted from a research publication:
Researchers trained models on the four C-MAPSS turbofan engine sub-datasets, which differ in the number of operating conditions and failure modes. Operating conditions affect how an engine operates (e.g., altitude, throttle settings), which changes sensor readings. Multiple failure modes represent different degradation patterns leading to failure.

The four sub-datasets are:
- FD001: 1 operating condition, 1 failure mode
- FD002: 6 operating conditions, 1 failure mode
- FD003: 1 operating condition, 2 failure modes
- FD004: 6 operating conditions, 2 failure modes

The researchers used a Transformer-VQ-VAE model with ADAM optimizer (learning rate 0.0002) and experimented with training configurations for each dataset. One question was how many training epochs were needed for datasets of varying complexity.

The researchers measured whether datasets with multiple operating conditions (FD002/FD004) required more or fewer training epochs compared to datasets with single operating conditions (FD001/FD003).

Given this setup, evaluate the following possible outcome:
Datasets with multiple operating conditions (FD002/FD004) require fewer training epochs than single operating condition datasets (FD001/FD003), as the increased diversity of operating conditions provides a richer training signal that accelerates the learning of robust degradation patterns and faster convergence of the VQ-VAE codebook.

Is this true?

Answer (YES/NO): NO